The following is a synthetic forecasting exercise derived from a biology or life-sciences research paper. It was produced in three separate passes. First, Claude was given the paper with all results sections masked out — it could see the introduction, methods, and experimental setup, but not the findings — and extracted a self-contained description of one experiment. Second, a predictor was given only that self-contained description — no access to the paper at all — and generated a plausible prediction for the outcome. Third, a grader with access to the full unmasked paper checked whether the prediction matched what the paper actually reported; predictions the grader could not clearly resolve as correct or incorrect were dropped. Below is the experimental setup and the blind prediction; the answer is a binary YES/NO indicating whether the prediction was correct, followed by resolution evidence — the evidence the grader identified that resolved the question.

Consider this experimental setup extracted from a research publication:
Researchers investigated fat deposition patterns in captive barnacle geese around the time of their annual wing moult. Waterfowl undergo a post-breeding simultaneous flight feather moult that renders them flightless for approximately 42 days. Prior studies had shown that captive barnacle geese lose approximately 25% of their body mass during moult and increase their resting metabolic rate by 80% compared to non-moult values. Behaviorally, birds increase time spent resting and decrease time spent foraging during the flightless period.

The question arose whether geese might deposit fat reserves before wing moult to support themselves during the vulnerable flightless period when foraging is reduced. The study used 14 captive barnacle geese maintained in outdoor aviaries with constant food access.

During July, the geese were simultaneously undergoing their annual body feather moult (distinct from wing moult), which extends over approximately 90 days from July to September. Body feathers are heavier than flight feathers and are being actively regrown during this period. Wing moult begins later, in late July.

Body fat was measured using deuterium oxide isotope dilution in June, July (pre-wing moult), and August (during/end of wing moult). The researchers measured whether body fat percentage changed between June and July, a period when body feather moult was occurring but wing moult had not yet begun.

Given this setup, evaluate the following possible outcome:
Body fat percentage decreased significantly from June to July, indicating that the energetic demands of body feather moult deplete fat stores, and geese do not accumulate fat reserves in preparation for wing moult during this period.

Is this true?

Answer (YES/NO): NO